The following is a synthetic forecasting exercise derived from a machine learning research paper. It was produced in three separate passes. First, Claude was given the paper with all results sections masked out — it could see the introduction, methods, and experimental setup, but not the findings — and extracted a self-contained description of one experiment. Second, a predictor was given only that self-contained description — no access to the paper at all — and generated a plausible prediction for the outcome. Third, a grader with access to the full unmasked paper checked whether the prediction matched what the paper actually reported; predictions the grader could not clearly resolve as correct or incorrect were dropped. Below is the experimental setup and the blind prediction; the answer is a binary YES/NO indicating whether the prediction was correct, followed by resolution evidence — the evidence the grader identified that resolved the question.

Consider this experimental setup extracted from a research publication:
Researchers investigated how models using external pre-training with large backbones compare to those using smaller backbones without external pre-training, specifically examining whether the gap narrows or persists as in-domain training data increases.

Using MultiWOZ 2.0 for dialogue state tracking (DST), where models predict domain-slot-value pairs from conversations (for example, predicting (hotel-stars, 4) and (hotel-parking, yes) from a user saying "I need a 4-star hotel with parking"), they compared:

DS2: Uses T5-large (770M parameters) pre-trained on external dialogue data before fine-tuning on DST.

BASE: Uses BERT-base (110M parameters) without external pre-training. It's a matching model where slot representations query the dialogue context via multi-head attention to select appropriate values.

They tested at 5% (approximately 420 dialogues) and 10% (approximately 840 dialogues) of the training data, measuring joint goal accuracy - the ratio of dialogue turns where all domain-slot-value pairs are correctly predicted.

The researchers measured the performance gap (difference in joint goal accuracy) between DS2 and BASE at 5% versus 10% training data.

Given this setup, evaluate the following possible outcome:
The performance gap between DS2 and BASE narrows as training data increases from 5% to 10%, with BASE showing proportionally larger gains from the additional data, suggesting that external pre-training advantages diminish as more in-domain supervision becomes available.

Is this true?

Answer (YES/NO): YES